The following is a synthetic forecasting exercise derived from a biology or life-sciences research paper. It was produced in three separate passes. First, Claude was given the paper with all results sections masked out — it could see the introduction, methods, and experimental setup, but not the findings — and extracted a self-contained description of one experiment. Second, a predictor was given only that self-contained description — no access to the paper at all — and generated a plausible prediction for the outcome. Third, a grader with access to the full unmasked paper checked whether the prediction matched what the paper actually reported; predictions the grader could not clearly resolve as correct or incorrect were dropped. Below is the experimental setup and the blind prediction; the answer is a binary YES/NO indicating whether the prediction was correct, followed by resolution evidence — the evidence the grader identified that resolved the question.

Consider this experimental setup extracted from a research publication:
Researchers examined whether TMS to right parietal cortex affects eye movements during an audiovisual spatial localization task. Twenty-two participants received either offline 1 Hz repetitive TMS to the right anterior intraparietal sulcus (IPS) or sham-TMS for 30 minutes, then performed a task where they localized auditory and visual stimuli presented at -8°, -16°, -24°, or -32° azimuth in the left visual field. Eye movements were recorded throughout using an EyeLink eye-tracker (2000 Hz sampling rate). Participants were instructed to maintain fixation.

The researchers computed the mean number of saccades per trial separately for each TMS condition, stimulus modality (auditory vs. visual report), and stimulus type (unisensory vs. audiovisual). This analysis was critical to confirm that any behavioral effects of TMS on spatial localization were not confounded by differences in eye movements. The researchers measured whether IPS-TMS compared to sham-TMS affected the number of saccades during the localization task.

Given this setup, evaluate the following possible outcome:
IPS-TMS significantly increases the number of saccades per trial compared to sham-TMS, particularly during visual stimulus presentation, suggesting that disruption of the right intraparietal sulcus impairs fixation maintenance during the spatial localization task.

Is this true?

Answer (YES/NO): NO